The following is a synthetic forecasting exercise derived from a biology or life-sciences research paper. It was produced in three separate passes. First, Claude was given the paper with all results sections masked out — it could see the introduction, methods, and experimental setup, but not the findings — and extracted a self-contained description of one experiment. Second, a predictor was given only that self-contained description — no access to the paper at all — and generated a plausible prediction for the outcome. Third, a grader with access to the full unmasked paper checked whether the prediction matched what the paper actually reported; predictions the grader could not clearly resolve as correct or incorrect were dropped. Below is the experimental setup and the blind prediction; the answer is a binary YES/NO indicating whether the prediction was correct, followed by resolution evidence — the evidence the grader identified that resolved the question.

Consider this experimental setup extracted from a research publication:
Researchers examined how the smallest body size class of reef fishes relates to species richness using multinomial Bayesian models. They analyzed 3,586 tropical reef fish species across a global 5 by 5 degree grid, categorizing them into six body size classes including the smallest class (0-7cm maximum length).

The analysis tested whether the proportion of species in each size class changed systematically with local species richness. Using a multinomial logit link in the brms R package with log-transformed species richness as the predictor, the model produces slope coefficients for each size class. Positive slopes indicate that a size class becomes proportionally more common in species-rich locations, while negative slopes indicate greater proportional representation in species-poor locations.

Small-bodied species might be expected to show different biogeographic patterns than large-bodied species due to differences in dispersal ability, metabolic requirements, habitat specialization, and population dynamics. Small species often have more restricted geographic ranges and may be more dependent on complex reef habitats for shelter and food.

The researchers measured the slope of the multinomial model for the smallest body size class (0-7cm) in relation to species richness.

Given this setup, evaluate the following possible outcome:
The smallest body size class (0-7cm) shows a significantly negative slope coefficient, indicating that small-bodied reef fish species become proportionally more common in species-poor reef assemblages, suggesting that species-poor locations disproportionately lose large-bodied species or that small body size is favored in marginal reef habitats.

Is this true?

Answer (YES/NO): NO